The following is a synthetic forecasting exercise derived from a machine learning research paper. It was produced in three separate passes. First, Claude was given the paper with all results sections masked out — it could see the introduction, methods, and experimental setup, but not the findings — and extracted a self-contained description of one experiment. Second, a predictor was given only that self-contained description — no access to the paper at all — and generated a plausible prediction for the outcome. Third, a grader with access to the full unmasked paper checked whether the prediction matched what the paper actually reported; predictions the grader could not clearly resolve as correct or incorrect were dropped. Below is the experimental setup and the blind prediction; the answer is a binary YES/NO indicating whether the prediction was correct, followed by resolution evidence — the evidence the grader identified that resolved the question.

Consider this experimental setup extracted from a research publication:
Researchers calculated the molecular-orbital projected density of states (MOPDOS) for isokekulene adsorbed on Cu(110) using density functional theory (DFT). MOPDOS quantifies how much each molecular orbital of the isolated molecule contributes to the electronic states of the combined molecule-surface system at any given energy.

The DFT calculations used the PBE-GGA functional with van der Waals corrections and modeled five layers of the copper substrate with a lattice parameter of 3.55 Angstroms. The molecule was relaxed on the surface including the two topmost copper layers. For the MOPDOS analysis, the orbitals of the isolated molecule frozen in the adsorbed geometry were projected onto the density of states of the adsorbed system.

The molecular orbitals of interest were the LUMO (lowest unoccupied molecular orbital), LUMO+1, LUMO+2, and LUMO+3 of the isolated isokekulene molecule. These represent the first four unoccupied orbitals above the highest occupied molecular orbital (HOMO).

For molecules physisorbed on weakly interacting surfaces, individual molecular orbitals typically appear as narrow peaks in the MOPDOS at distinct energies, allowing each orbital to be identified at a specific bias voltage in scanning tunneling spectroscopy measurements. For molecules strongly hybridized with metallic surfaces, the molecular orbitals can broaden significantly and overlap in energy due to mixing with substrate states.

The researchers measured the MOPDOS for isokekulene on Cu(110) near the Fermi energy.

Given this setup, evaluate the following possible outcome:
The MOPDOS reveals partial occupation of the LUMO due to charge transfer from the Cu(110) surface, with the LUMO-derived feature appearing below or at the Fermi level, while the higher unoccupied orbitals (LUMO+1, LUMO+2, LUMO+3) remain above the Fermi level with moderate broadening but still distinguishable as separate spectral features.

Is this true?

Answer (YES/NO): NO